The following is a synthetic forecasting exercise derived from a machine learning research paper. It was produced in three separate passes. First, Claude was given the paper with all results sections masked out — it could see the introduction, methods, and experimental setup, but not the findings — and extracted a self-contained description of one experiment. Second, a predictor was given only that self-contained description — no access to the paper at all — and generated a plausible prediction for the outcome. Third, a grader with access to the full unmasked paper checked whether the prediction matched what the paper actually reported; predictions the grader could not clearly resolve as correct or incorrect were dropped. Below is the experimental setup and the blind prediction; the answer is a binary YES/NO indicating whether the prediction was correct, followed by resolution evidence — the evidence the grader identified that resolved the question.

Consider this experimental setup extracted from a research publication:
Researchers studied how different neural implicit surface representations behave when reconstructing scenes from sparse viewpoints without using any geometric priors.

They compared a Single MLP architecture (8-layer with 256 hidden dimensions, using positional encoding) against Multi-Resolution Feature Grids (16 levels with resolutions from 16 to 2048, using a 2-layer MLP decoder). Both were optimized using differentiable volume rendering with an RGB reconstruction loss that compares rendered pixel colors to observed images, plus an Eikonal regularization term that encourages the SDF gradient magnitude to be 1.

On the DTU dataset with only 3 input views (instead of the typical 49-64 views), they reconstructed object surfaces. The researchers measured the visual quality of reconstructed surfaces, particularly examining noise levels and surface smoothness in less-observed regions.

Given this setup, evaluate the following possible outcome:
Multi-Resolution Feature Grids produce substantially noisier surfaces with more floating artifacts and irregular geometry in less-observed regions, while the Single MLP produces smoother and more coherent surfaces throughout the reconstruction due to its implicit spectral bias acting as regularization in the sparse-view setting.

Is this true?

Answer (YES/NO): YES